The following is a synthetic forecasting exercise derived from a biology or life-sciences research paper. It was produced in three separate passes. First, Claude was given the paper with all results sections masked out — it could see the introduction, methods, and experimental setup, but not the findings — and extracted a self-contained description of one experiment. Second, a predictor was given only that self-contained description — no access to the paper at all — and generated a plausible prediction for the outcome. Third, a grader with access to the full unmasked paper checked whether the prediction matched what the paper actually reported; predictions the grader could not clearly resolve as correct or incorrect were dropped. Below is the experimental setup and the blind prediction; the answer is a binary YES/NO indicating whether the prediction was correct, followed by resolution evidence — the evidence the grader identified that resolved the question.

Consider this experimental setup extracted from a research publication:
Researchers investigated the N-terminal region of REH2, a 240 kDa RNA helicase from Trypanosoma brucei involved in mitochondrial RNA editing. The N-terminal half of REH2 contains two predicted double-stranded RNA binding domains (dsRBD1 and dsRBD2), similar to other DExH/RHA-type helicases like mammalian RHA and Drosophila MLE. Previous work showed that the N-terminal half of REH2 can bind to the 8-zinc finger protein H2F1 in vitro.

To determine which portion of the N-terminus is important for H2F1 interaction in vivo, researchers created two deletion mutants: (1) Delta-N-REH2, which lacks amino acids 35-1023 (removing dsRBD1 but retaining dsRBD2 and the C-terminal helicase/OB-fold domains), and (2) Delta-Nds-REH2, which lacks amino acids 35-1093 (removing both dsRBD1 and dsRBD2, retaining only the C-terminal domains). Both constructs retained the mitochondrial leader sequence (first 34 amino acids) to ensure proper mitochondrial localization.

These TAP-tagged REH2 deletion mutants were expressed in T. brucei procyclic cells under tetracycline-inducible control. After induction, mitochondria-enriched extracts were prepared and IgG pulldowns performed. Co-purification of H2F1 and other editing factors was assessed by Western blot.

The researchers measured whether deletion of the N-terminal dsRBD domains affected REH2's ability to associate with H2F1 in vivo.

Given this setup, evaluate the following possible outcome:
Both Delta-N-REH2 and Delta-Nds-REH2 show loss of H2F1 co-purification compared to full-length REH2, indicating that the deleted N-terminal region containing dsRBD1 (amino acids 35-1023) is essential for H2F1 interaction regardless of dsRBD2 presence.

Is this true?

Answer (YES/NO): YES